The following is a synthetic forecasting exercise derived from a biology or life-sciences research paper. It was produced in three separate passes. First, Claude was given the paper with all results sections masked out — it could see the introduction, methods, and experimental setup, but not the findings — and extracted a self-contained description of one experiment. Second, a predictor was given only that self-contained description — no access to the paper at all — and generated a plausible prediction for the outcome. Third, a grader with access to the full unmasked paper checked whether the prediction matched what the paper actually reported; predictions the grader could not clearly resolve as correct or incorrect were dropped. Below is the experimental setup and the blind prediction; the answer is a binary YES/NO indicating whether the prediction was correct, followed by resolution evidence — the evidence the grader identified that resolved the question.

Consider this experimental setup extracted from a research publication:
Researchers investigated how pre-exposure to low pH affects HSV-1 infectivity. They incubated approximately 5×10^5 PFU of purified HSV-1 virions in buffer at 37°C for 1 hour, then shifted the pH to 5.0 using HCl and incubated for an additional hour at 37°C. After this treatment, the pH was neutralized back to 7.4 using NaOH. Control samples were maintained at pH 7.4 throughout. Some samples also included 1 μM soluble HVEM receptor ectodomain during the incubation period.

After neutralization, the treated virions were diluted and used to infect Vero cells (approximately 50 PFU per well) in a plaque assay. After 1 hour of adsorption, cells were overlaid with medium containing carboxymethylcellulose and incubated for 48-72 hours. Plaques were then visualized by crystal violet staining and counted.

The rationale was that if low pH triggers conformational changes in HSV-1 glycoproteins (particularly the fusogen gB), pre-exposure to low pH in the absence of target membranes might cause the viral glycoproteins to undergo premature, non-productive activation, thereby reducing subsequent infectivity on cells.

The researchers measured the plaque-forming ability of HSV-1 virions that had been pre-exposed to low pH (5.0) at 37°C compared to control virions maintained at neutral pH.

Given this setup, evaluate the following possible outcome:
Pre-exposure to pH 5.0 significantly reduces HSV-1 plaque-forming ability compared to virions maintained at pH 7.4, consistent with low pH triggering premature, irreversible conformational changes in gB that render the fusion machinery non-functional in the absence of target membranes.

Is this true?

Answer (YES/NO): NO